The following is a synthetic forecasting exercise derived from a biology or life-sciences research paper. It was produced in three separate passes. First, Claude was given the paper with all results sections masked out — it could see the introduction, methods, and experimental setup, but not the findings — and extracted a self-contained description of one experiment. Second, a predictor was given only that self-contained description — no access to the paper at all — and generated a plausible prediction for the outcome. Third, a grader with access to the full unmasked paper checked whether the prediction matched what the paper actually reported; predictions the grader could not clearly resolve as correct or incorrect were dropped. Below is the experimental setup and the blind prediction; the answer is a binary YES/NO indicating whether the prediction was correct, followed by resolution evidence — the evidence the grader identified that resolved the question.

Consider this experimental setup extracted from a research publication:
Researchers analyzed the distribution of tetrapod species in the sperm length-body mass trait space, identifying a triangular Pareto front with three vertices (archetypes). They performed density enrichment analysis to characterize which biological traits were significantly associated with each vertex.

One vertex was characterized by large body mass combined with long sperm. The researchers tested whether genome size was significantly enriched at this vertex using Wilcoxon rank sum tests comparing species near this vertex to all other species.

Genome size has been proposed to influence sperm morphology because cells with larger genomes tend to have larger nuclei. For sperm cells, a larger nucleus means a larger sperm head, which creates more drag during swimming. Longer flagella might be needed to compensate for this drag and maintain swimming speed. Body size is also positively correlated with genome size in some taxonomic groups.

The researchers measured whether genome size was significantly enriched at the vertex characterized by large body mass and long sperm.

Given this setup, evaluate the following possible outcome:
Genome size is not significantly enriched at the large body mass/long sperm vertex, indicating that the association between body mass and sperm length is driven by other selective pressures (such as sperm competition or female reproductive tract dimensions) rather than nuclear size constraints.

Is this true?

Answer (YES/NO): YES